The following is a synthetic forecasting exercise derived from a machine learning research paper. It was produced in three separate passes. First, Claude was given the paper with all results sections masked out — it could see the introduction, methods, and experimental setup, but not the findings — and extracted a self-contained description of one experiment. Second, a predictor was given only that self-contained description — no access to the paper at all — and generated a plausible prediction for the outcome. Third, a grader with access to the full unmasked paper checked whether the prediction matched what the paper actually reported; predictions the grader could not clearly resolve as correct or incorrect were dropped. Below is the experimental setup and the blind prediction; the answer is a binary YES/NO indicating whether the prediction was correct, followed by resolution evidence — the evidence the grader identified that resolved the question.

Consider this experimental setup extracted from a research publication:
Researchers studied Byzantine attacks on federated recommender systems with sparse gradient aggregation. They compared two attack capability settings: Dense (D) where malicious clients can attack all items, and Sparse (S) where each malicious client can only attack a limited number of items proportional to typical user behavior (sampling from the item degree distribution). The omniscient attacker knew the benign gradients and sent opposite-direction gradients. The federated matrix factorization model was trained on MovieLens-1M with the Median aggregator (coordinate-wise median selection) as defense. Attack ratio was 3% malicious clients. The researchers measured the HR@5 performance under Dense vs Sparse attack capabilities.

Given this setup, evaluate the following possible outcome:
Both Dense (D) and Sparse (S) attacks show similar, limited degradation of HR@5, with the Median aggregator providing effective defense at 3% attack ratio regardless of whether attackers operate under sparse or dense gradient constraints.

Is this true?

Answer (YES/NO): NO